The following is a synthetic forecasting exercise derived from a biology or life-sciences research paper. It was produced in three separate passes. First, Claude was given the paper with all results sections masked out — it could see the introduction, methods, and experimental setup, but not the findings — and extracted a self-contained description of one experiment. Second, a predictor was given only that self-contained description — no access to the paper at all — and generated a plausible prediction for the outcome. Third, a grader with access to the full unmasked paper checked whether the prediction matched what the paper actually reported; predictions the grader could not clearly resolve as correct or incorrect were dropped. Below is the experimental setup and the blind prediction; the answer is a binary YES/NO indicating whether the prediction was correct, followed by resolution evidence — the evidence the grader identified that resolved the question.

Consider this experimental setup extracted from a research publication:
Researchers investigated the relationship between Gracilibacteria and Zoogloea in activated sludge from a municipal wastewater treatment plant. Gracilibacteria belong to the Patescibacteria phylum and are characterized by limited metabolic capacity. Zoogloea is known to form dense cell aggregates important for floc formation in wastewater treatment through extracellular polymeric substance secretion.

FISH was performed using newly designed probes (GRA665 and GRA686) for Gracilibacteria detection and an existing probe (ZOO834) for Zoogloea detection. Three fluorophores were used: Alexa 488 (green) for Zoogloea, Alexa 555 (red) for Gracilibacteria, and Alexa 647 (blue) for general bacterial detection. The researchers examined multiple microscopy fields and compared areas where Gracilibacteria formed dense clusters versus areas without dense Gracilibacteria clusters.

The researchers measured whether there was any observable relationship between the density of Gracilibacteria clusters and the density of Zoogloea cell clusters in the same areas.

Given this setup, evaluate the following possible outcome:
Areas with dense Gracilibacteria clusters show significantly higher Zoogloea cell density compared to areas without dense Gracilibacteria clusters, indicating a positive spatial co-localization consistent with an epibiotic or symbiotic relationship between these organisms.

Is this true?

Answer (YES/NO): NO